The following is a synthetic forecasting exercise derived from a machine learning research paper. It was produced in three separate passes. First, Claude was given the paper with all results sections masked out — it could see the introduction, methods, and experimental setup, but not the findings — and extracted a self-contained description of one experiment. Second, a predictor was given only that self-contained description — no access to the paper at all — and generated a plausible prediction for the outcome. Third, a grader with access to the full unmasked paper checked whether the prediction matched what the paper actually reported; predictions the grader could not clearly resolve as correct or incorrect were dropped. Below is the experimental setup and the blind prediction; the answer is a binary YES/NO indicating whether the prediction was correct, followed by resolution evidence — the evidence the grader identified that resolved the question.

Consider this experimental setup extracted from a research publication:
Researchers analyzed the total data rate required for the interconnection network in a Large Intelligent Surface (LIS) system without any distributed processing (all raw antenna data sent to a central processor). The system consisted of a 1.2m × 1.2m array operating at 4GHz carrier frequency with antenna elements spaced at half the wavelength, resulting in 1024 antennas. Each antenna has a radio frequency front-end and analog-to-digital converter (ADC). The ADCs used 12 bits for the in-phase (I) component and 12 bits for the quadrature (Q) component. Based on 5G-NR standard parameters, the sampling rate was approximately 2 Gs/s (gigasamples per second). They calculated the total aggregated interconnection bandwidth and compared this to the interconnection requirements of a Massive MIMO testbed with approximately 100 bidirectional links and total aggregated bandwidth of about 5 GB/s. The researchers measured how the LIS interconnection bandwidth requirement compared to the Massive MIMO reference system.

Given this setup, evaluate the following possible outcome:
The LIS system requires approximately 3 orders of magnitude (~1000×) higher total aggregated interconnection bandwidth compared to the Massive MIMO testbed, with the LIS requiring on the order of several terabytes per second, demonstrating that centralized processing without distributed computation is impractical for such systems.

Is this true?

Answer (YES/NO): YES